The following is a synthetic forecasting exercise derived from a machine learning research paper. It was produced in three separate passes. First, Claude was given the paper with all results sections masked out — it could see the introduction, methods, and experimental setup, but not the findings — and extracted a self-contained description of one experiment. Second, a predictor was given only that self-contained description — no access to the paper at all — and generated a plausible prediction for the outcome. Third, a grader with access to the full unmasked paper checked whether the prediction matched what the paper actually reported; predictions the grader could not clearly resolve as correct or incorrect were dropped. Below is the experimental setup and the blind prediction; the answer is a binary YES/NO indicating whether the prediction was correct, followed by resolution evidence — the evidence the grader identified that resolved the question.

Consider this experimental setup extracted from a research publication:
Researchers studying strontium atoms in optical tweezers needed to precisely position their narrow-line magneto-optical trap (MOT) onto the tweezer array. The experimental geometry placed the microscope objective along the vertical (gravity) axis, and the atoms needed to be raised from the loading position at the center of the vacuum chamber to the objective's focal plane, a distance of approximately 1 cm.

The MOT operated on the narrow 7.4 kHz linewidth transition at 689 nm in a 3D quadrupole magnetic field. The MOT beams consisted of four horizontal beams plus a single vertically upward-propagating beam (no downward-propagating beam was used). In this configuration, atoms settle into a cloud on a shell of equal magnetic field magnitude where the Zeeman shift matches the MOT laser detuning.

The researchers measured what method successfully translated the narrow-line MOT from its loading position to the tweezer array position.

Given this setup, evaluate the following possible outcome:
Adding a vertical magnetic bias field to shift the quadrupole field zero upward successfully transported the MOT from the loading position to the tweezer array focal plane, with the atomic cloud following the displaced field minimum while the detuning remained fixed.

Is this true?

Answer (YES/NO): NO